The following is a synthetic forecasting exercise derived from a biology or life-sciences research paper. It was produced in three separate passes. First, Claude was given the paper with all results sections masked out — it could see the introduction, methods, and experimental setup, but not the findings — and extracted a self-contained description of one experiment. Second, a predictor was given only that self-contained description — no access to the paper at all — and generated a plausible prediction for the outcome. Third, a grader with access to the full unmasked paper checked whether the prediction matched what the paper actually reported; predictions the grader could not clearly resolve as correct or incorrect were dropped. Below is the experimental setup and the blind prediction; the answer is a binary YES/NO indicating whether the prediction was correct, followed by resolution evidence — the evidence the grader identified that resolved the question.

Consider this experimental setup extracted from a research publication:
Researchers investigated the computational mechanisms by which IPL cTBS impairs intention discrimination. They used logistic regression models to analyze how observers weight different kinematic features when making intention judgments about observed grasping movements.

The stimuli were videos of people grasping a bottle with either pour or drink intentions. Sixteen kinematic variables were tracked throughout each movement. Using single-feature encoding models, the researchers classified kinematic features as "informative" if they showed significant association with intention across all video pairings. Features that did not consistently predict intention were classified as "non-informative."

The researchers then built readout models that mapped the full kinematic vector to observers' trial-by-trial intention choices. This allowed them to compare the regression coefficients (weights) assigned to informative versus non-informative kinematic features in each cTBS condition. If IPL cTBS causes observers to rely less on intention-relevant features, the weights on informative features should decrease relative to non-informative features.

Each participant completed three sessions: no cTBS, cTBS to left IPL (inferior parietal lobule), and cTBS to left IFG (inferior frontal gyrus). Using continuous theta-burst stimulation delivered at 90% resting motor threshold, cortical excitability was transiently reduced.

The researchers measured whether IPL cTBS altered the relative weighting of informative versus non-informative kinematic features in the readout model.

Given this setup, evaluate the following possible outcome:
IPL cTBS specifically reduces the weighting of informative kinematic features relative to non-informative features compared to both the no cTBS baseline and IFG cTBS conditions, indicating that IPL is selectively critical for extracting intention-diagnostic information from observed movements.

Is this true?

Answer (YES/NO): NO